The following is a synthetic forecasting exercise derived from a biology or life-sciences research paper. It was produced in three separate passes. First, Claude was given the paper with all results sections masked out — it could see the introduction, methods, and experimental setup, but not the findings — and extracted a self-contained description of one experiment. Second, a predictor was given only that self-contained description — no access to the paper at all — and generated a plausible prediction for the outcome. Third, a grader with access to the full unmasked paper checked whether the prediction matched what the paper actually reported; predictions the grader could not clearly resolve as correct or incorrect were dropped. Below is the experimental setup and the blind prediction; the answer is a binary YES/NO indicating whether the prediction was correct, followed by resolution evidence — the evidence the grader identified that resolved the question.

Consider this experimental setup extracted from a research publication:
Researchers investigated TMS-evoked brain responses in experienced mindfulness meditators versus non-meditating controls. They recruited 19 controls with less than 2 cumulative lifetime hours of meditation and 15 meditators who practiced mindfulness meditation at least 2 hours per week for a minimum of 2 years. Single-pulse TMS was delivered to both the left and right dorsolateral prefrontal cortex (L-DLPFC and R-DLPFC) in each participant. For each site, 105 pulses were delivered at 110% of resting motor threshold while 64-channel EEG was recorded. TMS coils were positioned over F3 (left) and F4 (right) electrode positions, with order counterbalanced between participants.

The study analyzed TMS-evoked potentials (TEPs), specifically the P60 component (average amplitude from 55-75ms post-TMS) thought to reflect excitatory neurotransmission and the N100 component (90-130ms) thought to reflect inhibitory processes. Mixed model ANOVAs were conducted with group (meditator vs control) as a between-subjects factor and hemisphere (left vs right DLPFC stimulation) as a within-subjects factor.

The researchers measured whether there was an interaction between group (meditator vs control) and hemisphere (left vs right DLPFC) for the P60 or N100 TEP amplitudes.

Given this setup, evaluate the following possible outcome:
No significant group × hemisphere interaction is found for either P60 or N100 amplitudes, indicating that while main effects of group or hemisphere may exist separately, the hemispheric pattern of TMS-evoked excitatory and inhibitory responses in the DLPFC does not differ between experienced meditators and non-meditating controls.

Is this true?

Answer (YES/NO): YES